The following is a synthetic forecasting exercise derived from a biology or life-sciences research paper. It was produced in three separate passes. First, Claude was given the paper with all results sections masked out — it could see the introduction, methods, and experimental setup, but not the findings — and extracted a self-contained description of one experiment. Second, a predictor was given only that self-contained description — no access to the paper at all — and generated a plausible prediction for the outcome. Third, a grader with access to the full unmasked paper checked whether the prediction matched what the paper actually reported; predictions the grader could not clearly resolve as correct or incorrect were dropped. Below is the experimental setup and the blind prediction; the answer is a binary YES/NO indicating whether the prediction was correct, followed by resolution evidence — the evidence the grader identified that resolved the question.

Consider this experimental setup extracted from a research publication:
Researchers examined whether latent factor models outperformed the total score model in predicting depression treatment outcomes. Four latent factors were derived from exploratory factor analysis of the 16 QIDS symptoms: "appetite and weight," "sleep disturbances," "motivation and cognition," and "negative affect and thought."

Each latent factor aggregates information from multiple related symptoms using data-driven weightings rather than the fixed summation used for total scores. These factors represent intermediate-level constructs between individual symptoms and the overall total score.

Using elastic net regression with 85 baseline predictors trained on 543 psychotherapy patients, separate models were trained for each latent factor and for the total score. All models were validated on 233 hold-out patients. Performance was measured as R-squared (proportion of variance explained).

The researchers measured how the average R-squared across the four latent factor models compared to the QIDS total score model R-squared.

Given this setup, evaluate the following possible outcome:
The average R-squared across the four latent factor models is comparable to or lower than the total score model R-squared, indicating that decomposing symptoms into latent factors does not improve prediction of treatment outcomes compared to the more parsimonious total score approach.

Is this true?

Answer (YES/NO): YES